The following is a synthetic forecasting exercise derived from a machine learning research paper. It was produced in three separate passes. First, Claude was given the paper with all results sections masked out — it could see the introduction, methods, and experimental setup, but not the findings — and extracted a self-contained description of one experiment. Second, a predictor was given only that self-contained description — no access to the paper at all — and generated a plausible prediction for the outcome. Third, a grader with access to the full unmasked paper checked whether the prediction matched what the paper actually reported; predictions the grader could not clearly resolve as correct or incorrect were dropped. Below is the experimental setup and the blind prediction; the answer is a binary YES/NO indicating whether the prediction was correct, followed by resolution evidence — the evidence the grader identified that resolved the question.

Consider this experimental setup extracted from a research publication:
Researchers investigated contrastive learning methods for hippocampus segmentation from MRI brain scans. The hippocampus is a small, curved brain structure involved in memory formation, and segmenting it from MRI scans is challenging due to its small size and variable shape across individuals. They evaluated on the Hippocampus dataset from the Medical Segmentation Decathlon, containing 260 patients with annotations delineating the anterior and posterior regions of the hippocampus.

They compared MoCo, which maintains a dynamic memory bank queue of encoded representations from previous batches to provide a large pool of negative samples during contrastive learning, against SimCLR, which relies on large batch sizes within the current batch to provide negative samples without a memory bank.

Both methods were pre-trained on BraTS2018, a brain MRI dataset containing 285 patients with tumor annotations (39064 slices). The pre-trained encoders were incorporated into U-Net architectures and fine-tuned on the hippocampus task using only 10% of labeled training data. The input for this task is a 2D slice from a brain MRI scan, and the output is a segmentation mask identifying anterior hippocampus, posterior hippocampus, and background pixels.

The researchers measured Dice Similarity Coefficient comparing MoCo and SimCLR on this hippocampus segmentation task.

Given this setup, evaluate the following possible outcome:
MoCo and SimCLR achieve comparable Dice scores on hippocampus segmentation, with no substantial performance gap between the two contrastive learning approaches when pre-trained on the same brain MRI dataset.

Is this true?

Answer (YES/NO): NO